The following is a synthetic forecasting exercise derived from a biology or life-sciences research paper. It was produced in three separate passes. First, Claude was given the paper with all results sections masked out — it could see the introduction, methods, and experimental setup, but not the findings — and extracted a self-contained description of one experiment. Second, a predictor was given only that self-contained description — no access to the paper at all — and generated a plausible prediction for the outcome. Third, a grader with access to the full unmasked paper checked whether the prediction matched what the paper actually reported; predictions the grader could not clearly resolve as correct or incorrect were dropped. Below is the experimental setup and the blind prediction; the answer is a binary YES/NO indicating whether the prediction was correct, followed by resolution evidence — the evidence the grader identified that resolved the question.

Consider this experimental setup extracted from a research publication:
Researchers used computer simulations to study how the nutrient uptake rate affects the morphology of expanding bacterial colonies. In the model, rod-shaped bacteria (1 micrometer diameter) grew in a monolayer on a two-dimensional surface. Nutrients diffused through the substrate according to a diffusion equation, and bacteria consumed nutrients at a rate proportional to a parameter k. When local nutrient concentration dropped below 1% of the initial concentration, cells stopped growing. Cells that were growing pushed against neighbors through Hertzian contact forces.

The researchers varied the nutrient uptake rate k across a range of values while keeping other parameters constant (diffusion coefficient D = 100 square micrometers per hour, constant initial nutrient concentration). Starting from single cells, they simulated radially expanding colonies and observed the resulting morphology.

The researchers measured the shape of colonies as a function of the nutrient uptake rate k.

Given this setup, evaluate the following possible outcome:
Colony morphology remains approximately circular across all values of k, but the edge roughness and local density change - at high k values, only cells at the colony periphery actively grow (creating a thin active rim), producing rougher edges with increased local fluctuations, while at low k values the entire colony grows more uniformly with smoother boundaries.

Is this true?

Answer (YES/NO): NO